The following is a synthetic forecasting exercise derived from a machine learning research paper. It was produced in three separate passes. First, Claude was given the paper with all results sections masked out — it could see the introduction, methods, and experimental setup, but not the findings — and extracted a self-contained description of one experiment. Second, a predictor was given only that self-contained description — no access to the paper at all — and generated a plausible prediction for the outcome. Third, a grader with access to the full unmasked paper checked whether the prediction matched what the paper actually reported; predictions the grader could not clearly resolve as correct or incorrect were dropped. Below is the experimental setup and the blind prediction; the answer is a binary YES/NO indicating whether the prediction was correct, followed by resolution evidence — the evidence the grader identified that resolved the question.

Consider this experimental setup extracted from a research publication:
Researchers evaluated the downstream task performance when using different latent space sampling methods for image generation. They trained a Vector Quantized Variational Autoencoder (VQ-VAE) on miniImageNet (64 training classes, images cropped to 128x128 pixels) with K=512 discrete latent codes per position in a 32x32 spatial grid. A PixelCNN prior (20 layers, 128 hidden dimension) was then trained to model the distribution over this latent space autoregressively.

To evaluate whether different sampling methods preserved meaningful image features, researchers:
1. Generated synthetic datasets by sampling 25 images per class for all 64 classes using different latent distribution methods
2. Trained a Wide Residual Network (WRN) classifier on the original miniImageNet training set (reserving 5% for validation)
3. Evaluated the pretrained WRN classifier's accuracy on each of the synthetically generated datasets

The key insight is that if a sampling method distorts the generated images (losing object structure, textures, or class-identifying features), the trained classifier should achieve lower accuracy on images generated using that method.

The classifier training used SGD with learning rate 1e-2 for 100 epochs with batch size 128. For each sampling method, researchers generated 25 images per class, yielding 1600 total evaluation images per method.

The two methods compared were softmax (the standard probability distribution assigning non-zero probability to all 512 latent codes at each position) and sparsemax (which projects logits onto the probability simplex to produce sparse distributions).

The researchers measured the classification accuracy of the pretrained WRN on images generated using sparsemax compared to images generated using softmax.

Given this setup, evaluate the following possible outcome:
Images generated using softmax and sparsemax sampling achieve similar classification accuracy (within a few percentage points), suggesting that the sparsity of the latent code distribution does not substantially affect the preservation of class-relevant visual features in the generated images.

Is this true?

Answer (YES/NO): NO